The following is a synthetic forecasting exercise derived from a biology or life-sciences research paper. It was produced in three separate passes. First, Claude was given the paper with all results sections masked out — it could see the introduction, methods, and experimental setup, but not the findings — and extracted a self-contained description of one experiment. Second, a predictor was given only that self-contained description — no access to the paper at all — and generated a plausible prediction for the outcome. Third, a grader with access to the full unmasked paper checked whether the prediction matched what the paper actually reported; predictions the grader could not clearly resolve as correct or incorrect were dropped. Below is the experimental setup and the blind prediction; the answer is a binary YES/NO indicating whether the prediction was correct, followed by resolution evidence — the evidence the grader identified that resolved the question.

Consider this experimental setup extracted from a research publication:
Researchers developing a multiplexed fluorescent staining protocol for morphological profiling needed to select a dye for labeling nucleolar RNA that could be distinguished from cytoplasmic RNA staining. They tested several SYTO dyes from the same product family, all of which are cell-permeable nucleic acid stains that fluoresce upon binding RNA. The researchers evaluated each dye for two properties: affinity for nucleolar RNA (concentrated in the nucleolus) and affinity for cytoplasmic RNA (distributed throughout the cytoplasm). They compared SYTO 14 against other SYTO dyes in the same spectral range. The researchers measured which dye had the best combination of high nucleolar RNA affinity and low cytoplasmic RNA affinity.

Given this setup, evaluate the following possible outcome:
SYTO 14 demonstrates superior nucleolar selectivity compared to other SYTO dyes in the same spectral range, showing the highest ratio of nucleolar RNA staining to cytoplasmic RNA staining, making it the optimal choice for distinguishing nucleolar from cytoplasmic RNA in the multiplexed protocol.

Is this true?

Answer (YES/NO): YES